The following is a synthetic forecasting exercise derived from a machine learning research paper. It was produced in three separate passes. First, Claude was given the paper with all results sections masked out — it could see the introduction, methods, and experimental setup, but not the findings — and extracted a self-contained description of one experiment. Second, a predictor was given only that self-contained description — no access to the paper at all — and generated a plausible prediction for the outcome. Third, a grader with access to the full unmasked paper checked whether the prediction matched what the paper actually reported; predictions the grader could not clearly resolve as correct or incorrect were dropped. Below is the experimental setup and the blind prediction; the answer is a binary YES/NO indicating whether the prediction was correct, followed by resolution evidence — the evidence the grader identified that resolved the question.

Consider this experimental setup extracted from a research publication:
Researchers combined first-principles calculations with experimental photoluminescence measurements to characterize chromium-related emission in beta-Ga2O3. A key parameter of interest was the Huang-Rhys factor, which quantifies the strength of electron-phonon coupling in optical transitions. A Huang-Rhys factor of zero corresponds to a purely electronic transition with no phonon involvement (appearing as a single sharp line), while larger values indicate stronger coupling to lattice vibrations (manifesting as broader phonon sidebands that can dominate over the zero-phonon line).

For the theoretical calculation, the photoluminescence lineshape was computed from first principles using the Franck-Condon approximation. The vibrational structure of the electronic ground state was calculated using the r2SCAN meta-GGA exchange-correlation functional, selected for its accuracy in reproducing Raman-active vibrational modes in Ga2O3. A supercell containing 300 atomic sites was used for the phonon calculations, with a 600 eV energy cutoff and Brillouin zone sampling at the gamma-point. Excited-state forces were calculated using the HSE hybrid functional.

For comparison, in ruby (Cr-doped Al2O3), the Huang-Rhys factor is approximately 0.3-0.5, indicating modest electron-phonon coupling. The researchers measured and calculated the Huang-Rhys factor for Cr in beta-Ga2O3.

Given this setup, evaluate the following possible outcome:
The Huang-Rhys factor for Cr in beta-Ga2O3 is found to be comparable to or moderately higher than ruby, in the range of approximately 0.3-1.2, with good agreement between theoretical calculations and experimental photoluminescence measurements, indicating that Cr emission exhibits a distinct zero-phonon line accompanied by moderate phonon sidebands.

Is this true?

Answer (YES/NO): NO